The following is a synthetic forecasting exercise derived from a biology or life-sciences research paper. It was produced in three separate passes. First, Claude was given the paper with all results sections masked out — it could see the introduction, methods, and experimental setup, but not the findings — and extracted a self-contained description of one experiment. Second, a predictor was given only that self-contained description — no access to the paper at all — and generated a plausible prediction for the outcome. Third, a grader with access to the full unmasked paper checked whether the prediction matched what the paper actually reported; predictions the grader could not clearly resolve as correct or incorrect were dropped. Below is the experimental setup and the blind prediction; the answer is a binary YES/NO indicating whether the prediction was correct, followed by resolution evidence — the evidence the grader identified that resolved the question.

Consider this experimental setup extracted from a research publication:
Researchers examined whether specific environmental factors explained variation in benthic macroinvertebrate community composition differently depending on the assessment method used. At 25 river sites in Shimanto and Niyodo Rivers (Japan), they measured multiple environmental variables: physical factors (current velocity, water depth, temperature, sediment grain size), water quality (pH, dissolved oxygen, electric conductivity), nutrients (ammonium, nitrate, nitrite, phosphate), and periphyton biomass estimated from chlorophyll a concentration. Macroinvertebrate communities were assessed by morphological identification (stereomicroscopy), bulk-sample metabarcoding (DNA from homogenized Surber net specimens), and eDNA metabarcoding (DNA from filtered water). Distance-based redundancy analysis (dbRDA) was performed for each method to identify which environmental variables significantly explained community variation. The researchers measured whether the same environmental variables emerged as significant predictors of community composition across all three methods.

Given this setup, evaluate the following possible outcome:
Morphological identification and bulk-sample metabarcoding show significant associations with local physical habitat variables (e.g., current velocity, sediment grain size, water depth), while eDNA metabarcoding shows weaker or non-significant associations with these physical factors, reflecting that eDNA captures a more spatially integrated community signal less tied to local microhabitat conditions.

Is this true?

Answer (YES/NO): NO